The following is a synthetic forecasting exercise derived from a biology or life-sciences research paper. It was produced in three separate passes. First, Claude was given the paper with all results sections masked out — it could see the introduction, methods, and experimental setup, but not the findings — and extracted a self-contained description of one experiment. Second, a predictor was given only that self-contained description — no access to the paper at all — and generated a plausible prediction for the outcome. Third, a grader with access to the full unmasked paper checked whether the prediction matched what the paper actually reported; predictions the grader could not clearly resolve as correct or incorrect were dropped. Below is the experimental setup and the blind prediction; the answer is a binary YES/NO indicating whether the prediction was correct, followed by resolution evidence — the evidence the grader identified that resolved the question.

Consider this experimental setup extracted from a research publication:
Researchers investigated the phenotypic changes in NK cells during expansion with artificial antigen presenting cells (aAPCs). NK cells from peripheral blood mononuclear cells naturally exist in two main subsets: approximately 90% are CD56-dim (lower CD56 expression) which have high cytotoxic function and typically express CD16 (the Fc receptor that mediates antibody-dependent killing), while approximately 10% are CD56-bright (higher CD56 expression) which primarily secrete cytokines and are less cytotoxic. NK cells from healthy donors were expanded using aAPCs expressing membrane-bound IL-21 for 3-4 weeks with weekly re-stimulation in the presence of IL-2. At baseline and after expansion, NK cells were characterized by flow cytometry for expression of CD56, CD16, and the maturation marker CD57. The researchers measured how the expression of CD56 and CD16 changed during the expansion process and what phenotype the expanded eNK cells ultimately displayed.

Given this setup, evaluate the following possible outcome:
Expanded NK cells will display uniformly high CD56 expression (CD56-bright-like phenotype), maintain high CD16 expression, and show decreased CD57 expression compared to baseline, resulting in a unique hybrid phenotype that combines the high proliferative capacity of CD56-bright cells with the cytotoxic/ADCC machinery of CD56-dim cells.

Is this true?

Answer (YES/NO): YES